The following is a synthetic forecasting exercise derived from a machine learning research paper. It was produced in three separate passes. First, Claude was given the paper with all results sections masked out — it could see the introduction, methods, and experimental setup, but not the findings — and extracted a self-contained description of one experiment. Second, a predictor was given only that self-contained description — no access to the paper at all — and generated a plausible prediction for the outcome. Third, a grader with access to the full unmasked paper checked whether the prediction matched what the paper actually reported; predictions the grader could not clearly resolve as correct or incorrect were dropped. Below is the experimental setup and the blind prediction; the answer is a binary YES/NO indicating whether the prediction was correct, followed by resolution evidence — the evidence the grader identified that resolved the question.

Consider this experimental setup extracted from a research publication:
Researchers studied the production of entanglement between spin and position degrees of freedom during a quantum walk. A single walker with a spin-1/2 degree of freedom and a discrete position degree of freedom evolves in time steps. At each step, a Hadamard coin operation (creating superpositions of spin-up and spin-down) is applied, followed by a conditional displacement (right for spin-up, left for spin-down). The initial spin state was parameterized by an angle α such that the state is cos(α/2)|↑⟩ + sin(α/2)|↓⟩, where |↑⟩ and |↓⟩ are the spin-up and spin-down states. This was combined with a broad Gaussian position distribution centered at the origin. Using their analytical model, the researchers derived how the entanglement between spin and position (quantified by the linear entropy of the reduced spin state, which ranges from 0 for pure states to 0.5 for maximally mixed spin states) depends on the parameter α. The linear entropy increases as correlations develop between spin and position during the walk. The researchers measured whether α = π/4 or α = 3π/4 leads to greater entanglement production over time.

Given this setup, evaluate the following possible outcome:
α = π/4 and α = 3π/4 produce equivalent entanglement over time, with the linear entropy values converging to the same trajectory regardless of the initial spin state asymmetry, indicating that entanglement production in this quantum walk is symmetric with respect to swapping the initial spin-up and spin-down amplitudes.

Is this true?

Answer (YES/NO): NO